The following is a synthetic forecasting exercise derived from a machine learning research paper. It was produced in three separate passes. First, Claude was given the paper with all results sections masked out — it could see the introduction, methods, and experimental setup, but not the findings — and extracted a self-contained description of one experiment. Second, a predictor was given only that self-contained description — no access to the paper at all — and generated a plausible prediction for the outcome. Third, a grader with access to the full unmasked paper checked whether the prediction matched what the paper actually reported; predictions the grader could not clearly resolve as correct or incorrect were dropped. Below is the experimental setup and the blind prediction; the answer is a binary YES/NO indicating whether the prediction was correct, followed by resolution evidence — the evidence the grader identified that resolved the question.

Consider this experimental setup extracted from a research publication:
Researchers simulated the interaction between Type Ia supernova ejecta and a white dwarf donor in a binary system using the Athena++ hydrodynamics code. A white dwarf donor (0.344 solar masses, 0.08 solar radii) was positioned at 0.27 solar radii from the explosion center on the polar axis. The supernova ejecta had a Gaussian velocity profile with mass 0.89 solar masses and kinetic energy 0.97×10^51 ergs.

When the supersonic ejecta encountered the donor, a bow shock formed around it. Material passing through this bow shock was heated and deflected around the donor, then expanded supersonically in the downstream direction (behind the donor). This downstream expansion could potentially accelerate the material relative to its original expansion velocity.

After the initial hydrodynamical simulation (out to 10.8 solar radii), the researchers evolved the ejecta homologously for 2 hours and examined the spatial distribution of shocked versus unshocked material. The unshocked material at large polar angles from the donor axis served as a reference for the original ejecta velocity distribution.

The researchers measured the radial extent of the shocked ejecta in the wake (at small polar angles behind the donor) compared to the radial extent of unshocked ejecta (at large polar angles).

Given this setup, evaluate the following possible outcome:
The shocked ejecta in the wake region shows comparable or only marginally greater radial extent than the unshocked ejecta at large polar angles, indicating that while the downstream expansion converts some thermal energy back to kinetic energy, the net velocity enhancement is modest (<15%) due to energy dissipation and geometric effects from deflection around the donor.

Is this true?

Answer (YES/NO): NO